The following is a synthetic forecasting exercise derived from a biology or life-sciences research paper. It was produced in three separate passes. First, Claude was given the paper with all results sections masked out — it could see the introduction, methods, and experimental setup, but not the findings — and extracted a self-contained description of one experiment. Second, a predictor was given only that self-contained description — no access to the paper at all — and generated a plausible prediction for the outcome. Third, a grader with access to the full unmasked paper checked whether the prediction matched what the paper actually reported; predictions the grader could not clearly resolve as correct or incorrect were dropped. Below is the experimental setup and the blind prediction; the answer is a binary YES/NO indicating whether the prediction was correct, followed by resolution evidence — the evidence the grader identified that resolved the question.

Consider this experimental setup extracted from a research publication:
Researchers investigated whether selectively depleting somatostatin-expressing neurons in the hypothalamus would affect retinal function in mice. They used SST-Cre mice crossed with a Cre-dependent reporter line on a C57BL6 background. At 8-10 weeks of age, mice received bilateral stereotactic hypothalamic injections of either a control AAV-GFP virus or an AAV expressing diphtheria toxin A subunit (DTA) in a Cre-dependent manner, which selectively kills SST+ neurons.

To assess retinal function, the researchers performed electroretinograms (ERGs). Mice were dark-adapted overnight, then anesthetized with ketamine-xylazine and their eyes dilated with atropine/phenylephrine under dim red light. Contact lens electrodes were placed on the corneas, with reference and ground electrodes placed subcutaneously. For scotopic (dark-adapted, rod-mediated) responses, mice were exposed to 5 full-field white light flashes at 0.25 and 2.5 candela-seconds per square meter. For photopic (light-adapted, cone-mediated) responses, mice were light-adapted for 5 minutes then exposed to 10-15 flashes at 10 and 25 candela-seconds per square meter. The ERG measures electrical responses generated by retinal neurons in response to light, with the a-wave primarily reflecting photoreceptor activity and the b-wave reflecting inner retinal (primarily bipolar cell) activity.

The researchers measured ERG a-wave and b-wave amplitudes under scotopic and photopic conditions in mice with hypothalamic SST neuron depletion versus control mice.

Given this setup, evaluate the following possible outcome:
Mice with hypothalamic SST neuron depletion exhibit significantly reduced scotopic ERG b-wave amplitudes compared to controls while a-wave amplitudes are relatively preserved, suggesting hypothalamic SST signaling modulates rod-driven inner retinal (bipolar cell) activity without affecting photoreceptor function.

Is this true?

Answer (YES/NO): NO